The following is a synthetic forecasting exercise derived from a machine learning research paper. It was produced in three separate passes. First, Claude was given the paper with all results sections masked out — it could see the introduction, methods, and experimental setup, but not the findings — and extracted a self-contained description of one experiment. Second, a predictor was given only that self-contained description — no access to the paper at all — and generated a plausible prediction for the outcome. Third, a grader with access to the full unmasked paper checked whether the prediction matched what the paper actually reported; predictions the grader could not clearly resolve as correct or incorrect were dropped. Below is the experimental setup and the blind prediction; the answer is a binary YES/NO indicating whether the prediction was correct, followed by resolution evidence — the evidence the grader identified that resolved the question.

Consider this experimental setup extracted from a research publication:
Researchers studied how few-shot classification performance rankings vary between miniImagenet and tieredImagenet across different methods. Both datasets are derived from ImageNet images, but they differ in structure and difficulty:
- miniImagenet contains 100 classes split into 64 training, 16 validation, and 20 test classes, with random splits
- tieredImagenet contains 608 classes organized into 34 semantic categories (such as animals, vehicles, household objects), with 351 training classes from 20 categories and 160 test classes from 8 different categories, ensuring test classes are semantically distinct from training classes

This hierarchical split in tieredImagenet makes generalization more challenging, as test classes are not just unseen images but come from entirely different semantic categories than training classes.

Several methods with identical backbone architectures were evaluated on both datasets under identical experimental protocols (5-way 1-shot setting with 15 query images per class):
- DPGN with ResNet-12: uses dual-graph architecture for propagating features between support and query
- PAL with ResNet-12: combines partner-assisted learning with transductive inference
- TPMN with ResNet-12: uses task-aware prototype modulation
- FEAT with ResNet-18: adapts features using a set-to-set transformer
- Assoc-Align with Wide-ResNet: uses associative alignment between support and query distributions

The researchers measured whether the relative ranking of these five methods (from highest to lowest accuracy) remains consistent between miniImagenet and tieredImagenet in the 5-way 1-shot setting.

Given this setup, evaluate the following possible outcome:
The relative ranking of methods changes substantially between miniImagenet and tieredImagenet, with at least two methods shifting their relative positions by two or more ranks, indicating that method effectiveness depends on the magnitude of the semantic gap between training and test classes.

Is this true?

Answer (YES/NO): YES